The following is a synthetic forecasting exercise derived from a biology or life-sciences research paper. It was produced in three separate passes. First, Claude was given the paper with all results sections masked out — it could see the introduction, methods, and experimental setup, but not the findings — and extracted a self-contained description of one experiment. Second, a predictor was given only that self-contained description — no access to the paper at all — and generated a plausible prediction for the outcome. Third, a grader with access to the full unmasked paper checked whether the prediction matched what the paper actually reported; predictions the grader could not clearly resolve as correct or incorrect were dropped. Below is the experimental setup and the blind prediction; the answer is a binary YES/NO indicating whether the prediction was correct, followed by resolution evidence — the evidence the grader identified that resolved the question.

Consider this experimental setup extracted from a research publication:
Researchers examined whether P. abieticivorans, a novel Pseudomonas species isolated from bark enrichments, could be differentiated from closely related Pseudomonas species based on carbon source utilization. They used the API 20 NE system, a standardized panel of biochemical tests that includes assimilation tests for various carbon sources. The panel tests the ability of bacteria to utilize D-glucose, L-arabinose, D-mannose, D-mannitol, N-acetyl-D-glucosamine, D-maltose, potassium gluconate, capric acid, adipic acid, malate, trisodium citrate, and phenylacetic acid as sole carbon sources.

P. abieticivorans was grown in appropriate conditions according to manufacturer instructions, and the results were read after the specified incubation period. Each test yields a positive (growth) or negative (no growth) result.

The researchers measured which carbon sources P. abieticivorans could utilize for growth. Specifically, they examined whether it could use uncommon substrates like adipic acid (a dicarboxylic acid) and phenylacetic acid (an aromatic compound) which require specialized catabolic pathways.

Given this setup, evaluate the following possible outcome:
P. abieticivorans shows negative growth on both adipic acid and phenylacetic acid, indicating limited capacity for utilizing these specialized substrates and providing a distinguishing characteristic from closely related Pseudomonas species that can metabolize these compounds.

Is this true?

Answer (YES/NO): YES